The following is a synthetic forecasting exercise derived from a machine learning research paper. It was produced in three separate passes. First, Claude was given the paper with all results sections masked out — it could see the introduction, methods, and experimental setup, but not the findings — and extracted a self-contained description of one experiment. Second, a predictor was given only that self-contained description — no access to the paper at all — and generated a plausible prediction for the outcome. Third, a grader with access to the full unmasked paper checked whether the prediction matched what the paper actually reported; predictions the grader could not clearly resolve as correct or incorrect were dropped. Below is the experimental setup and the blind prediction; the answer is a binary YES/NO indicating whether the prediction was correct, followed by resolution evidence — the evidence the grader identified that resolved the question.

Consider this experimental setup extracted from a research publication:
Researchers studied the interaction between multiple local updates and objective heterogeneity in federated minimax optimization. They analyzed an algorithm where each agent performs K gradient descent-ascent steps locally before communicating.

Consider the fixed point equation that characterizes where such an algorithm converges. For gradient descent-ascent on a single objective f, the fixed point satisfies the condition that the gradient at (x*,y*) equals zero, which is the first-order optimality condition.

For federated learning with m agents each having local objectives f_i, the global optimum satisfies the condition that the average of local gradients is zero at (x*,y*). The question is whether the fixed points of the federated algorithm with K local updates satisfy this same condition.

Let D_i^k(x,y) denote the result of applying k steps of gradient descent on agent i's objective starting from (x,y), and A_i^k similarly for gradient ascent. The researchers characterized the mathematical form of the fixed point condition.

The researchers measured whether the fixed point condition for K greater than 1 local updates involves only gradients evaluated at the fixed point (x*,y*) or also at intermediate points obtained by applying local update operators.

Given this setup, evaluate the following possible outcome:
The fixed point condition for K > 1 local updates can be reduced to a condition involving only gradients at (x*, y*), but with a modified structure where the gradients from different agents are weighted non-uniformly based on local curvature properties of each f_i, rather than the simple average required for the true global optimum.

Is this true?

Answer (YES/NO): NO